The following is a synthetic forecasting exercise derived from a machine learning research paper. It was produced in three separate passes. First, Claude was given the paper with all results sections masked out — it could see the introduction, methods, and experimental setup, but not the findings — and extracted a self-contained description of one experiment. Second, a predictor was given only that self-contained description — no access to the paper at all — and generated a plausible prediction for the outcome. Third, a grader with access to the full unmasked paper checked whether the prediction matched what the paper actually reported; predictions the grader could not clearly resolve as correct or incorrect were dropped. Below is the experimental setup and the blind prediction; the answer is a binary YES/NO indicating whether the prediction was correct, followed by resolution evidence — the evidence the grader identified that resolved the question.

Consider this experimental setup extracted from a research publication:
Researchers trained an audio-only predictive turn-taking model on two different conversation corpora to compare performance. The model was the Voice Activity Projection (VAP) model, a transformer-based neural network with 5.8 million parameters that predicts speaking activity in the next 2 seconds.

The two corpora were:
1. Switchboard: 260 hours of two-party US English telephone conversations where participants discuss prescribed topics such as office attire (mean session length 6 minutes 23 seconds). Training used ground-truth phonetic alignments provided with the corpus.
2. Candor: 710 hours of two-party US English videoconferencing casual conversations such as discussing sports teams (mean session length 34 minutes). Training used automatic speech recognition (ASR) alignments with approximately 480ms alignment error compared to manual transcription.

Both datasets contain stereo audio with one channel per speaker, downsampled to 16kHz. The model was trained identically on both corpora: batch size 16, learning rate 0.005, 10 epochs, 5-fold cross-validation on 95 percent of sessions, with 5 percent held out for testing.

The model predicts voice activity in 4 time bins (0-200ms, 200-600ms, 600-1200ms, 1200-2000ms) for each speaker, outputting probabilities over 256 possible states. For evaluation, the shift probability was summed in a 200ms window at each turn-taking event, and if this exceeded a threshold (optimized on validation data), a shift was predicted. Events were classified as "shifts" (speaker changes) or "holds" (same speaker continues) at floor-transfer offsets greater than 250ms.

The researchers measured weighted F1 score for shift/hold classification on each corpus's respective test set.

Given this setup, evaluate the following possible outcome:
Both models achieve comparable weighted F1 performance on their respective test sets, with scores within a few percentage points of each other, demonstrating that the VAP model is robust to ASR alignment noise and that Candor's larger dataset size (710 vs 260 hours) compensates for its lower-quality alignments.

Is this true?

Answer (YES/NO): NO